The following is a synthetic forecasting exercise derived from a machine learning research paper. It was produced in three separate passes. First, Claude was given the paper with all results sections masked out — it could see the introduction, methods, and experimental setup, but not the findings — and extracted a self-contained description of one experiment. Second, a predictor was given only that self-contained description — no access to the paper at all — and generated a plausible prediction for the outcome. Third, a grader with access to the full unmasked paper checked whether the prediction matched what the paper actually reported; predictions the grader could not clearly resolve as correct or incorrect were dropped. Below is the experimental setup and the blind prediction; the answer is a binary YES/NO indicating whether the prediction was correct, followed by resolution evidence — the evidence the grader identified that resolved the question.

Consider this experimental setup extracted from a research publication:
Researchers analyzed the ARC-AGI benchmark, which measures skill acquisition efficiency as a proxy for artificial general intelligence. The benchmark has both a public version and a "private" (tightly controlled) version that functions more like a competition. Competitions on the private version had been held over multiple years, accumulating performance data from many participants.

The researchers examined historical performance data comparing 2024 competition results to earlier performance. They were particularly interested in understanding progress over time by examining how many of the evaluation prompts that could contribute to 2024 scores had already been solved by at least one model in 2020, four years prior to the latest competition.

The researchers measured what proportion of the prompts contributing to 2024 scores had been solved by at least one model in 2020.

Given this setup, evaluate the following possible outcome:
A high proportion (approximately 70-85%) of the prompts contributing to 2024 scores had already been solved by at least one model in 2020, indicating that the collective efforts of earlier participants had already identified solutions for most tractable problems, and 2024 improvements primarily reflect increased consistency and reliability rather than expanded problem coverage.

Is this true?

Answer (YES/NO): NO